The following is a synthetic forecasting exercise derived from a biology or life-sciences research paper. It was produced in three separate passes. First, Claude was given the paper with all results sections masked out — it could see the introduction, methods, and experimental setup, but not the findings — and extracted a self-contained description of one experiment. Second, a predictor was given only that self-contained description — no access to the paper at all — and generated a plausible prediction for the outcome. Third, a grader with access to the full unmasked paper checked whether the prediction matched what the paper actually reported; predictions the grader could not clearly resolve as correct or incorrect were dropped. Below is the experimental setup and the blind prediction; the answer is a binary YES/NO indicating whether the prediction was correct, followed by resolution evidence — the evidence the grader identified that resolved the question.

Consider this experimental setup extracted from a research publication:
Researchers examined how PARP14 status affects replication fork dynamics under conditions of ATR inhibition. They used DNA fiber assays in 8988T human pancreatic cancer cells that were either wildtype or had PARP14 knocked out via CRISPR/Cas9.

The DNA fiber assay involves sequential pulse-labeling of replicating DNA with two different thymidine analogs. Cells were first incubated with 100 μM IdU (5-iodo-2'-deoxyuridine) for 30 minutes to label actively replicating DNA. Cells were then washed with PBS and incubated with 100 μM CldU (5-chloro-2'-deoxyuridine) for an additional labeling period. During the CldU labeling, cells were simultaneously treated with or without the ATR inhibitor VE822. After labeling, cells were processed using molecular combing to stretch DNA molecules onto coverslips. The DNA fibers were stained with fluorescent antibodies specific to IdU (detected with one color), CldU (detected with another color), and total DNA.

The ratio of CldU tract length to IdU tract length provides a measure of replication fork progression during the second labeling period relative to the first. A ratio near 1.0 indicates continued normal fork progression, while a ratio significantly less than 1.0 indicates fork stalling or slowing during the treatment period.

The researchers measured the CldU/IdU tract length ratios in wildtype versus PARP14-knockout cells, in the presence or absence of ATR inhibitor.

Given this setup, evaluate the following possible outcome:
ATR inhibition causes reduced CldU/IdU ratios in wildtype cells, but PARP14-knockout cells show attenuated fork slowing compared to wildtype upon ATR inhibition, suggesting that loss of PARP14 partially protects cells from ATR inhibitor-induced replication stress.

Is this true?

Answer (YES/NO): NO